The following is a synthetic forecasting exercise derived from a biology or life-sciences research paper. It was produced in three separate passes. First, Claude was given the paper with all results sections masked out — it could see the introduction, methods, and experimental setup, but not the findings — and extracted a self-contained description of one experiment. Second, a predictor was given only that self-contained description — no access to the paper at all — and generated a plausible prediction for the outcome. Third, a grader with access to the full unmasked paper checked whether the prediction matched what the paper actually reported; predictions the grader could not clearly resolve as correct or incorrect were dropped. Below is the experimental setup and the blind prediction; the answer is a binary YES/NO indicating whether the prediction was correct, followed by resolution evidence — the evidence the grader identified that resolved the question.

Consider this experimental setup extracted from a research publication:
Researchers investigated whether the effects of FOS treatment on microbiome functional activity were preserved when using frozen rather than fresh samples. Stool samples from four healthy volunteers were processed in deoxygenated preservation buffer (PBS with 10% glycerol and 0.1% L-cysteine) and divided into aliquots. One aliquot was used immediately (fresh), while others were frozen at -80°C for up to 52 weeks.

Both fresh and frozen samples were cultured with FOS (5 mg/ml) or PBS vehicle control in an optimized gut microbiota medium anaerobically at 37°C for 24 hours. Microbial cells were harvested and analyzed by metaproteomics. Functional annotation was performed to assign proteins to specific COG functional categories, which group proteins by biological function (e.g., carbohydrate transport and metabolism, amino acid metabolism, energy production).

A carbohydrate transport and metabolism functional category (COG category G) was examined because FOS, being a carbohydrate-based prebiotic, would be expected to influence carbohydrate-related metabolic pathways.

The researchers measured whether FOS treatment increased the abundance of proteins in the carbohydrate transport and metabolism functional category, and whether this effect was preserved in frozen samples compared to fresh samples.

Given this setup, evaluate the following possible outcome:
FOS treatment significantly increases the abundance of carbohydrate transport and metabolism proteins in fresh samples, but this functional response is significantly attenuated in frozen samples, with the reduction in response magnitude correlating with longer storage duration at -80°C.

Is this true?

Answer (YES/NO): NO